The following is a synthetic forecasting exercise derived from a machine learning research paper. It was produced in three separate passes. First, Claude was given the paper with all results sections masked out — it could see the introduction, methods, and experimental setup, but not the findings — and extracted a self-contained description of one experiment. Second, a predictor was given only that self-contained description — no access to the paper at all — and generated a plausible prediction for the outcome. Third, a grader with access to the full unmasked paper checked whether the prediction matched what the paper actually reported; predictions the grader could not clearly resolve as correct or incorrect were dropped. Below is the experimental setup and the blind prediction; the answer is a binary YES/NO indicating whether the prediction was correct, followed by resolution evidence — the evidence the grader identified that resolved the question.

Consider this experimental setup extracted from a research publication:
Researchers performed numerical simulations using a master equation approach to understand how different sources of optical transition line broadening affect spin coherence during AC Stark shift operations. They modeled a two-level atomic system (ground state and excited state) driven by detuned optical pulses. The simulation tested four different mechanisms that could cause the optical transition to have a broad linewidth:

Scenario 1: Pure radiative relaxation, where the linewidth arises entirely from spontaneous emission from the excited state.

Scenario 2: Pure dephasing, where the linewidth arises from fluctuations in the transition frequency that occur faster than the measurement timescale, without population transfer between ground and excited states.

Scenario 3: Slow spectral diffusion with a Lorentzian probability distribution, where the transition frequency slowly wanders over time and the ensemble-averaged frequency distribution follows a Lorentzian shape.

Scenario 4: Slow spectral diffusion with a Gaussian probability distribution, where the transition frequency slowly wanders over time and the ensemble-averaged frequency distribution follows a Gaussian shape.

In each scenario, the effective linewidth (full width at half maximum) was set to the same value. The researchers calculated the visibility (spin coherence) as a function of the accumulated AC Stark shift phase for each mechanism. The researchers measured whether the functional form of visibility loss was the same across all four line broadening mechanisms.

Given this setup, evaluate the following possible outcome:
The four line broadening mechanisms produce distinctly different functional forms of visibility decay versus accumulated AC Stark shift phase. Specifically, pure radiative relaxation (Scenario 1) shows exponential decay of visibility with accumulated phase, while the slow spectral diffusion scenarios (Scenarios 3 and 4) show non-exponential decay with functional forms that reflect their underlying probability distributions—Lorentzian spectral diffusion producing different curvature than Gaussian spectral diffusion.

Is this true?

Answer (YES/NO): NO